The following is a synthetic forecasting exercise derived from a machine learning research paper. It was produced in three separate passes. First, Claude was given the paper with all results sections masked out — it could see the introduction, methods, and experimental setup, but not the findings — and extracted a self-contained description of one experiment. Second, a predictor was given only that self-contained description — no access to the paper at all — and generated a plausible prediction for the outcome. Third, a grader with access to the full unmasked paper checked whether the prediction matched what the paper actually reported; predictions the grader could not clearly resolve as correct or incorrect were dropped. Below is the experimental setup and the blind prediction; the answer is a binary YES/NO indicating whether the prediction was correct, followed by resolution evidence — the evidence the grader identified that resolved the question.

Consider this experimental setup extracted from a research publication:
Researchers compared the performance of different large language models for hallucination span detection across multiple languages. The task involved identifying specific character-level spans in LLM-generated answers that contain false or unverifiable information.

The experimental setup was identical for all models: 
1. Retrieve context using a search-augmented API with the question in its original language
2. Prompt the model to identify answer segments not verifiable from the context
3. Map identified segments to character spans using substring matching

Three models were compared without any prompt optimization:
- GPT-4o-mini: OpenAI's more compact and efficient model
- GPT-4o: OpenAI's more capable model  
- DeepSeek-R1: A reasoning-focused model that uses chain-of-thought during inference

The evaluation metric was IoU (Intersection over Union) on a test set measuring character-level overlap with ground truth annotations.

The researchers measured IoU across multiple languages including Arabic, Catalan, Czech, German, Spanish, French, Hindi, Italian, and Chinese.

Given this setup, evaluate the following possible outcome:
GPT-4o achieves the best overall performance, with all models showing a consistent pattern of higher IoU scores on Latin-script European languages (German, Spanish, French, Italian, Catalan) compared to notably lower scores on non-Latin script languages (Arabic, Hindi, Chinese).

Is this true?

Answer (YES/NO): NO